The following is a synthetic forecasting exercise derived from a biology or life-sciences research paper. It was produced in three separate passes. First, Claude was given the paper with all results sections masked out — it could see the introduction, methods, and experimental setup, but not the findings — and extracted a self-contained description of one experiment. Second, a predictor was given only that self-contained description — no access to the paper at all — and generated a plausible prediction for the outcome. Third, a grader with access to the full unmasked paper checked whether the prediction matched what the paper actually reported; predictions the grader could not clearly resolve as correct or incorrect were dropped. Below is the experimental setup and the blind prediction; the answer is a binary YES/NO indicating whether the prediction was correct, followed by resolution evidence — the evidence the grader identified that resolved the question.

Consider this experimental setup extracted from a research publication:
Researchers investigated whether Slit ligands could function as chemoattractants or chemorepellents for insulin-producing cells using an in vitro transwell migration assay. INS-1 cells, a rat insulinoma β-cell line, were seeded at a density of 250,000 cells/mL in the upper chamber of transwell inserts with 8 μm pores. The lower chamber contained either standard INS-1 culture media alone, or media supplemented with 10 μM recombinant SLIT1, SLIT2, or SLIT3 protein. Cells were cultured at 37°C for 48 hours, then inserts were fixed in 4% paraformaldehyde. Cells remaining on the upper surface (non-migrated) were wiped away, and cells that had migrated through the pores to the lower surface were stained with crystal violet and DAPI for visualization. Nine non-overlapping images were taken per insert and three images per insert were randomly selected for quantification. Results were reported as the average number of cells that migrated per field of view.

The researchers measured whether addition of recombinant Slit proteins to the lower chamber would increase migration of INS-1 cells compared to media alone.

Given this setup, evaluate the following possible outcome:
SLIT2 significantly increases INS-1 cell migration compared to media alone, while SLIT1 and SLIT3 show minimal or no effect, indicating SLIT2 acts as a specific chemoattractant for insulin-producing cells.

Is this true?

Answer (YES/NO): NO